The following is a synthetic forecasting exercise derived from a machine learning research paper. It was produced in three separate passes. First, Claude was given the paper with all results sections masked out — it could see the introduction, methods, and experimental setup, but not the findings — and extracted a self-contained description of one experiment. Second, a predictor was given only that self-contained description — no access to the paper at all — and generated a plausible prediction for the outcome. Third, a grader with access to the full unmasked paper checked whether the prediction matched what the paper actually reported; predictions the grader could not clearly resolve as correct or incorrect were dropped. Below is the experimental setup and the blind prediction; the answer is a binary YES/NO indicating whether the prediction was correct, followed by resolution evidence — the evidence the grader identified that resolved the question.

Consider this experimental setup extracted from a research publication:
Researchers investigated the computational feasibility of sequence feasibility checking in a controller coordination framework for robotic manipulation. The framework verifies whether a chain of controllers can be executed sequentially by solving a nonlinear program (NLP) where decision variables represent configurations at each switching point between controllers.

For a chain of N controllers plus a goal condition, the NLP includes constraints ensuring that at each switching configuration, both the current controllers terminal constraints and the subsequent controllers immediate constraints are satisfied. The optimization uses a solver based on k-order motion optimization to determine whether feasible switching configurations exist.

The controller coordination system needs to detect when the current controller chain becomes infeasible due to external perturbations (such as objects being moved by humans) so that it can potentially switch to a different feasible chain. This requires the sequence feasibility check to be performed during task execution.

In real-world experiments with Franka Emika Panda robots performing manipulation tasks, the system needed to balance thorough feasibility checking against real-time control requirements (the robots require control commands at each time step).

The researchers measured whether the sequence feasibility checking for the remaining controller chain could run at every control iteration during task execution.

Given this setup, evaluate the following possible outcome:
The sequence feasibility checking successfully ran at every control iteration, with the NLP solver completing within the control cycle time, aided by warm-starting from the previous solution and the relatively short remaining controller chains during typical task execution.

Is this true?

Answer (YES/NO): NO